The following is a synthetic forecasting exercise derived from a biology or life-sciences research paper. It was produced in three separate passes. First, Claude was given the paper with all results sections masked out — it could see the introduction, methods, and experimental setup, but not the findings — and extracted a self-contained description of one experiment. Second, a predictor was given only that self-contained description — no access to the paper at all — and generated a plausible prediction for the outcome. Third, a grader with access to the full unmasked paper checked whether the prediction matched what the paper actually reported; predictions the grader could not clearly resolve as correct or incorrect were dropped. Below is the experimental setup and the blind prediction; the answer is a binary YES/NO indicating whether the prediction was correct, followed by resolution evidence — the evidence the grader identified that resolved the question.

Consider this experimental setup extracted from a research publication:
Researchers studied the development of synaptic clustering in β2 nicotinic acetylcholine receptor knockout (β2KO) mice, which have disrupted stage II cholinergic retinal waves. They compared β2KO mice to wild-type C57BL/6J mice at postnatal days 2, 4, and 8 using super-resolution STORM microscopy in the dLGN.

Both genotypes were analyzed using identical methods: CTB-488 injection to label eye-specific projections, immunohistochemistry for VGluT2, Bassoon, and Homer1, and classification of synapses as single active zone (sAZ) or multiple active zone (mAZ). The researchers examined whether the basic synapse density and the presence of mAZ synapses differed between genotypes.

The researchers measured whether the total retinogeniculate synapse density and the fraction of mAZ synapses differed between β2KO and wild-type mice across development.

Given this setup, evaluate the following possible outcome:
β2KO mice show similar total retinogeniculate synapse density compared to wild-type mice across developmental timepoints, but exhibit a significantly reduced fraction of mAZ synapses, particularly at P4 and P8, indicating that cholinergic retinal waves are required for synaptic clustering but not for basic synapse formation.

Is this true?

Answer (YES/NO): NO